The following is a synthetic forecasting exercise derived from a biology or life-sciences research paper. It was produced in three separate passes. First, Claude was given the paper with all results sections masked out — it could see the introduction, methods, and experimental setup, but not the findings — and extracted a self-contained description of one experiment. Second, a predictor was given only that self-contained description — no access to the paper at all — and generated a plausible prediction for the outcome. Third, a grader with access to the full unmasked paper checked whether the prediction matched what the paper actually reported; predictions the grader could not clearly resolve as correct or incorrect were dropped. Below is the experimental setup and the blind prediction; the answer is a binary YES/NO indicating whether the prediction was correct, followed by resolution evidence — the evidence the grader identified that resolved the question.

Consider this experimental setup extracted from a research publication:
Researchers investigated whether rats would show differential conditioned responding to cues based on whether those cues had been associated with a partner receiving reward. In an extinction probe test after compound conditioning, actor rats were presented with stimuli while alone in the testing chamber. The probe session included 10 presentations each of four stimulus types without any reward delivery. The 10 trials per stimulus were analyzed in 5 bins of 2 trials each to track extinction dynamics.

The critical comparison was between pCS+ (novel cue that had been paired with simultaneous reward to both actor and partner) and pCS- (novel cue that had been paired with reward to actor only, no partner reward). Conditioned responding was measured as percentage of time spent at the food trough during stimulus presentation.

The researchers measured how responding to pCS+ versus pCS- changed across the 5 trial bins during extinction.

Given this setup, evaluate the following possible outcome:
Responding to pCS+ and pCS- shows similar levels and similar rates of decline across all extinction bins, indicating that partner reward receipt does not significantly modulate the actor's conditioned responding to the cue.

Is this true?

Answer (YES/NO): NO